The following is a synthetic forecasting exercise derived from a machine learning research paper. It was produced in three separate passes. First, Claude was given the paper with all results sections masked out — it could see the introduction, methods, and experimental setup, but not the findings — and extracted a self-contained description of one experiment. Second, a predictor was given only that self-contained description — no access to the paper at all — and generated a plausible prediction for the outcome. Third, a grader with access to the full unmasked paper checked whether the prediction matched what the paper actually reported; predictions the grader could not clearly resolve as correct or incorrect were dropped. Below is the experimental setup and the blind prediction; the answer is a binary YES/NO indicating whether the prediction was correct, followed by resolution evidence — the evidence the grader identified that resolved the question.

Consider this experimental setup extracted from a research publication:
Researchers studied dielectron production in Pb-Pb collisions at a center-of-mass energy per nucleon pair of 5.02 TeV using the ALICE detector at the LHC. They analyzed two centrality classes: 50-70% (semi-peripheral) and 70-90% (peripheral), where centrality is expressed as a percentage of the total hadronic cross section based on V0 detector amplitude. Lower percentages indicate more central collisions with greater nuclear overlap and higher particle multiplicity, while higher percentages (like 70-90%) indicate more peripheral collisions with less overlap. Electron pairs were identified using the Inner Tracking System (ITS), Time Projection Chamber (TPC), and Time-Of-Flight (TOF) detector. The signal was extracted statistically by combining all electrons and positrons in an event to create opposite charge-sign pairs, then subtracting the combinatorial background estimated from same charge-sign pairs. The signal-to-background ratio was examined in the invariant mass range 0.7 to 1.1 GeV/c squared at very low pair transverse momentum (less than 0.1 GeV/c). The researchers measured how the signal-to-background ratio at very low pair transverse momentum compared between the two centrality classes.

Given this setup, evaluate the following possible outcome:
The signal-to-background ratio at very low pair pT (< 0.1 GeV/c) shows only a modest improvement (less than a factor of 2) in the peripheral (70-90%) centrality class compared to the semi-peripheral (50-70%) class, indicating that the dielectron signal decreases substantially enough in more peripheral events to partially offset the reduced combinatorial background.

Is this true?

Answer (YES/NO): NO